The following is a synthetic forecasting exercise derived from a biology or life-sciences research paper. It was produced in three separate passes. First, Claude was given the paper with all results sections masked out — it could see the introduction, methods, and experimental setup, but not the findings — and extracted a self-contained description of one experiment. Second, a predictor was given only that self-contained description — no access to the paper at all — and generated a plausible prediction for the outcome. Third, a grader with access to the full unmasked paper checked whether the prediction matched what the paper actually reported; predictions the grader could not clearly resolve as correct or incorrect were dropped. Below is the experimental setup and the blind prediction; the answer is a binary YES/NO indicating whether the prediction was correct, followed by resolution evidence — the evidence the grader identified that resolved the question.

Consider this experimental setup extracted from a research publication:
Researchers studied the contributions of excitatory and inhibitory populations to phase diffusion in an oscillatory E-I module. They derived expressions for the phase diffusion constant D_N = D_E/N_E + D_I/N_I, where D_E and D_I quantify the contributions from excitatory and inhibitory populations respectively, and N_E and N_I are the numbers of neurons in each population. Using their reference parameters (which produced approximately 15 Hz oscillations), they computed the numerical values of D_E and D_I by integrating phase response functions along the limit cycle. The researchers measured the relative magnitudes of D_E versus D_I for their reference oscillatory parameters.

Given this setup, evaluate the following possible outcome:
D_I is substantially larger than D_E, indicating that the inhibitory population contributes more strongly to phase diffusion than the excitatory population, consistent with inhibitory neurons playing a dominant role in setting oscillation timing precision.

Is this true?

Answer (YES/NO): NO